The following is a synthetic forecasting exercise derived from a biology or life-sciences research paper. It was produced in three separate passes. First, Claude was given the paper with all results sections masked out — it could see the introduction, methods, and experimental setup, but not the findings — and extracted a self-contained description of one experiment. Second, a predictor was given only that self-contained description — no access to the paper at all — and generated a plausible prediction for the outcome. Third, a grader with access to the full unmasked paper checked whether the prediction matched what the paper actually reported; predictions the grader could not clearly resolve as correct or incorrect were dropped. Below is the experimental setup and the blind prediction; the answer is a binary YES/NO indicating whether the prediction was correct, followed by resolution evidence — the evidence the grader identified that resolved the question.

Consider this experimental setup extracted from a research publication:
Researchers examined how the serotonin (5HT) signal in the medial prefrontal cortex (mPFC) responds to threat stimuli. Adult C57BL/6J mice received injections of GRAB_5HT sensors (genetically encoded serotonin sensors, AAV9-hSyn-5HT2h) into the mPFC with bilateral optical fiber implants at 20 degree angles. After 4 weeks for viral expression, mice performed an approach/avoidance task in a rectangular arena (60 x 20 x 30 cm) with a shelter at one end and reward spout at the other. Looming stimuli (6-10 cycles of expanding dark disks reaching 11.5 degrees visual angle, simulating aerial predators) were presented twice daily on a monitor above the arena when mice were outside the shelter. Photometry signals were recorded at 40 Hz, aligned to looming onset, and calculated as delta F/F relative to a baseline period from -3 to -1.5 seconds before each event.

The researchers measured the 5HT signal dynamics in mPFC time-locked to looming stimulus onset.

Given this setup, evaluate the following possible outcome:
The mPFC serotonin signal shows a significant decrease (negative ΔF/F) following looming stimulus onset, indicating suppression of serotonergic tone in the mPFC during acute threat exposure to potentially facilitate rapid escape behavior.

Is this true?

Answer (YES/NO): YES